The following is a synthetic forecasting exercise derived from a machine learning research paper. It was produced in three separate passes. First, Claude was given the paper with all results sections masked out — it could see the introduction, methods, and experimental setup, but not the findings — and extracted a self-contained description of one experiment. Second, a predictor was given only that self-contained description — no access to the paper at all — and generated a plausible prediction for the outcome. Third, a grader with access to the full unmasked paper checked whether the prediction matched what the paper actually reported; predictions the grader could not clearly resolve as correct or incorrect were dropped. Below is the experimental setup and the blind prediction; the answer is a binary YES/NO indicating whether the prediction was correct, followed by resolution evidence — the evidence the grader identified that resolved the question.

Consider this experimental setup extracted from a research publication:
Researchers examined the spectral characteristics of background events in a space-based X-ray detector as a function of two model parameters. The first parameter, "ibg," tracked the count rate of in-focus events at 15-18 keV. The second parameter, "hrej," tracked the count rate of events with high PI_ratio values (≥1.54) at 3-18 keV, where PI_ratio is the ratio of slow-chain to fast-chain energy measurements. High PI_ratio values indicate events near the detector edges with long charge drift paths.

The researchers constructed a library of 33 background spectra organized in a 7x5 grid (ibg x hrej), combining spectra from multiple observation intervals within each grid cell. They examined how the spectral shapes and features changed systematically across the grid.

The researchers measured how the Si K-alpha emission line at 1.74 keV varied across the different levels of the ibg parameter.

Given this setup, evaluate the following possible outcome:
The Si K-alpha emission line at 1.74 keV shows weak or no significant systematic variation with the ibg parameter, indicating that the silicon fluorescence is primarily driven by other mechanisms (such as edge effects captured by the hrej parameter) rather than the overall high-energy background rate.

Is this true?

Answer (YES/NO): NO